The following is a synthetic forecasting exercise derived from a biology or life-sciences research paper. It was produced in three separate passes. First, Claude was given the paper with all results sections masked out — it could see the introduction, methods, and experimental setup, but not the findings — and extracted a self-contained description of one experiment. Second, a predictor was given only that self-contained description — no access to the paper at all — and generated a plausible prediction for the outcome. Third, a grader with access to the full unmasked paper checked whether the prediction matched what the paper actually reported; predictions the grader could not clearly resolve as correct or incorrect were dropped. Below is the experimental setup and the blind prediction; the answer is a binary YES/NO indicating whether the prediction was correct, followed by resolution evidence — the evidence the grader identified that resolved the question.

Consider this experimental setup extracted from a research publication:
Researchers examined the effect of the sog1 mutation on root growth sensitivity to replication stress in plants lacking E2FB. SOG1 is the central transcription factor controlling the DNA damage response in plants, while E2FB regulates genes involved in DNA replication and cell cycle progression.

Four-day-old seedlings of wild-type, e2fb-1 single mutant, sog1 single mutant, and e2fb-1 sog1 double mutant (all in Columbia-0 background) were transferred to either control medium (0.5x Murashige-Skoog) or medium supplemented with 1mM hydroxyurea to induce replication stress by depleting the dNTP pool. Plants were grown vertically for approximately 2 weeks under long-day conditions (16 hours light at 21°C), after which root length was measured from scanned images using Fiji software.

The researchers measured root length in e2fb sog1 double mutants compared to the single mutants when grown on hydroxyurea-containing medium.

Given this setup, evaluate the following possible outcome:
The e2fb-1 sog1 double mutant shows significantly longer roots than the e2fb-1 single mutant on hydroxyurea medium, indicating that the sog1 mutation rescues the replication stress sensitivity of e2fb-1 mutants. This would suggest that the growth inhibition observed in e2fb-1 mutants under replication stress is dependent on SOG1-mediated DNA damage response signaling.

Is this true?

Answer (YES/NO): NO